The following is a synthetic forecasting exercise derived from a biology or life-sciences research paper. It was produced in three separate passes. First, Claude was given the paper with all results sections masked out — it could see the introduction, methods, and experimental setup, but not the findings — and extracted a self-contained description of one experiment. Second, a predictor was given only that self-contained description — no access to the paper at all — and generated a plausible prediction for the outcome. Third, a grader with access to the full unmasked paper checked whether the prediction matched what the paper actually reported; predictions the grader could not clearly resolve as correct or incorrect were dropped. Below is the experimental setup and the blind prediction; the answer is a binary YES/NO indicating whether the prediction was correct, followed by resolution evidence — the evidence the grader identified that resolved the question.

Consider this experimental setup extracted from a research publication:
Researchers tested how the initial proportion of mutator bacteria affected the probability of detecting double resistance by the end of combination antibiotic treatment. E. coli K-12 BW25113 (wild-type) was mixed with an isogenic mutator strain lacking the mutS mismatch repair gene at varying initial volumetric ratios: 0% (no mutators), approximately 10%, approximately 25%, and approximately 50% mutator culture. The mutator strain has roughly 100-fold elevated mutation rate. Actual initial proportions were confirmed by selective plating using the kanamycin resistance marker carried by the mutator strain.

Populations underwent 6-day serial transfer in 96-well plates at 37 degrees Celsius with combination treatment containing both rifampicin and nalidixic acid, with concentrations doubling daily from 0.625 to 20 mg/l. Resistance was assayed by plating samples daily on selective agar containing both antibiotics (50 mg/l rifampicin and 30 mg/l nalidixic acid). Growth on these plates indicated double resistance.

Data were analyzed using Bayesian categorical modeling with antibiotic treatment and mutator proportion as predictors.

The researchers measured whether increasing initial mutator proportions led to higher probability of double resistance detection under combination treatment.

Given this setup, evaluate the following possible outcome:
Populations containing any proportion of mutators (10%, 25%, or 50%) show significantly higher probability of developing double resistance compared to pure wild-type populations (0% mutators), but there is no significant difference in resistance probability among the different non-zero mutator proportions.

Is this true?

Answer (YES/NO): YES